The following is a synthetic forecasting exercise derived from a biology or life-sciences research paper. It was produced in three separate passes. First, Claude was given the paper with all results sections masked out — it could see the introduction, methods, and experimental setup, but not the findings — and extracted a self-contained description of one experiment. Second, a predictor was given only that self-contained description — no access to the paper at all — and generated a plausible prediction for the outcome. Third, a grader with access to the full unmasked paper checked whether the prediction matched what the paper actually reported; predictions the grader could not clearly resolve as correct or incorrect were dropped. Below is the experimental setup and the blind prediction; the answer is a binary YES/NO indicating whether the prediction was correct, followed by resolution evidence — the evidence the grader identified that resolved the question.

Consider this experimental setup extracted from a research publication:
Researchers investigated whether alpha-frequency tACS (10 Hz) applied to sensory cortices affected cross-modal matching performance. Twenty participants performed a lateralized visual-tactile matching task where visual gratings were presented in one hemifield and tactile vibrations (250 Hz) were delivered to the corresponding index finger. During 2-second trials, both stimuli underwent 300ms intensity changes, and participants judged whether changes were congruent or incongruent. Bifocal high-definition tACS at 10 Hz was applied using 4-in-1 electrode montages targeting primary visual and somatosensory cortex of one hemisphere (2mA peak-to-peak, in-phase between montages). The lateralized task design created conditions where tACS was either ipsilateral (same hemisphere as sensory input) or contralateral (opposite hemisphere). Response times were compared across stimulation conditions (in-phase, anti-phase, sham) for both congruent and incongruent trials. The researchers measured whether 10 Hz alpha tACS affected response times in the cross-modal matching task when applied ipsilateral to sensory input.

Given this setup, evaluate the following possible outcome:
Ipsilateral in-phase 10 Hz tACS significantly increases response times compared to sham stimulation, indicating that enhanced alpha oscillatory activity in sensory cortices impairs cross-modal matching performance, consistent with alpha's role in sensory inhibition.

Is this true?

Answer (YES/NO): NO